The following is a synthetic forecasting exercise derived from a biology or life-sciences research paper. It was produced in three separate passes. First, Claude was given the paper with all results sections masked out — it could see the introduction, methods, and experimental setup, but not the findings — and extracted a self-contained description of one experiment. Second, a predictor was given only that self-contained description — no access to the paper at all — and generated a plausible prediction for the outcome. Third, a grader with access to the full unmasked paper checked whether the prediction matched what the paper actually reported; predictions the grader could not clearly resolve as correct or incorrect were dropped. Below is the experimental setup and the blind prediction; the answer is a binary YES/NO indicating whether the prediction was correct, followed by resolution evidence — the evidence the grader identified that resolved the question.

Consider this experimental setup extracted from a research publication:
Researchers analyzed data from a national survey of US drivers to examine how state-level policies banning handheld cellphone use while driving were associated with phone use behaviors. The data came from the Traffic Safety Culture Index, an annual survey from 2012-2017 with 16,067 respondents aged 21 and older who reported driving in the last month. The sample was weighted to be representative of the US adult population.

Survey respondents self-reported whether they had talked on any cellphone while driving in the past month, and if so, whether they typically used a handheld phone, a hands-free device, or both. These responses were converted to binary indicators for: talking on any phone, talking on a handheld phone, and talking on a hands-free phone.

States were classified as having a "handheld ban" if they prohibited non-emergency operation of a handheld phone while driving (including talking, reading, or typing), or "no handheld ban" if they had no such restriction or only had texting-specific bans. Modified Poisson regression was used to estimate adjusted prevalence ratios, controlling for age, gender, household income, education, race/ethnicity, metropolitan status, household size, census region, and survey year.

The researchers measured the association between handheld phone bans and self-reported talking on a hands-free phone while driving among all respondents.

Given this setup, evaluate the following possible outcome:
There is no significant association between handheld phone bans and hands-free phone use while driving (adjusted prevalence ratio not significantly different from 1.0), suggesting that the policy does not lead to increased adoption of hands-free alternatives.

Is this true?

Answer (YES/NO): NO